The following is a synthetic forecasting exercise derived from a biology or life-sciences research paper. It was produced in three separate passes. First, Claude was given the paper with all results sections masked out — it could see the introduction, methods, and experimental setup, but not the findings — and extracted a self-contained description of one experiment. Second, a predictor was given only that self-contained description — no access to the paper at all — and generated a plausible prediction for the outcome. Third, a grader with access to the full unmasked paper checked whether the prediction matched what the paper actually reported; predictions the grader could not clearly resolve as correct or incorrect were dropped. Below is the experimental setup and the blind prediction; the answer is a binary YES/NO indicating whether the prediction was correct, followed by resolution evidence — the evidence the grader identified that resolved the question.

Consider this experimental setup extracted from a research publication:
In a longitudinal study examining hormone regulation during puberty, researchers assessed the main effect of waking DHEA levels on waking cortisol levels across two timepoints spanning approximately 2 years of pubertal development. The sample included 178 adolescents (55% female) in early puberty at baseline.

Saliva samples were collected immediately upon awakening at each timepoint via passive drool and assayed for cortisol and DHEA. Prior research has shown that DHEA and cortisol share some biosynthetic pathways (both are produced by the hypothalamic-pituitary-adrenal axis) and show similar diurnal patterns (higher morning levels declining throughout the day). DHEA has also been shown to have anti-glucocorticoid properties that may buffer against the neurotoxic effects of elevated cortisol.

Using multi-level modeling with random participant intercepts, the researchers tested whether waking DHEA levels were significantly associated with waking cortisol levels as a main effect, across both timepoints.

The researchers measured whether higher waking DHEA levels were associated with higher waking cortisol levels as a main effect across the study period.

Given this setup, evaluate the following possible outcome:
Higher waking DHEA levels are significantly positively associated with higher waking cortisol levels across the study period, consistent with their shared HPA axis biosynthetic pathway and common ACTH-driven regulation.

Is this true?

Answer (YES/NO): YES